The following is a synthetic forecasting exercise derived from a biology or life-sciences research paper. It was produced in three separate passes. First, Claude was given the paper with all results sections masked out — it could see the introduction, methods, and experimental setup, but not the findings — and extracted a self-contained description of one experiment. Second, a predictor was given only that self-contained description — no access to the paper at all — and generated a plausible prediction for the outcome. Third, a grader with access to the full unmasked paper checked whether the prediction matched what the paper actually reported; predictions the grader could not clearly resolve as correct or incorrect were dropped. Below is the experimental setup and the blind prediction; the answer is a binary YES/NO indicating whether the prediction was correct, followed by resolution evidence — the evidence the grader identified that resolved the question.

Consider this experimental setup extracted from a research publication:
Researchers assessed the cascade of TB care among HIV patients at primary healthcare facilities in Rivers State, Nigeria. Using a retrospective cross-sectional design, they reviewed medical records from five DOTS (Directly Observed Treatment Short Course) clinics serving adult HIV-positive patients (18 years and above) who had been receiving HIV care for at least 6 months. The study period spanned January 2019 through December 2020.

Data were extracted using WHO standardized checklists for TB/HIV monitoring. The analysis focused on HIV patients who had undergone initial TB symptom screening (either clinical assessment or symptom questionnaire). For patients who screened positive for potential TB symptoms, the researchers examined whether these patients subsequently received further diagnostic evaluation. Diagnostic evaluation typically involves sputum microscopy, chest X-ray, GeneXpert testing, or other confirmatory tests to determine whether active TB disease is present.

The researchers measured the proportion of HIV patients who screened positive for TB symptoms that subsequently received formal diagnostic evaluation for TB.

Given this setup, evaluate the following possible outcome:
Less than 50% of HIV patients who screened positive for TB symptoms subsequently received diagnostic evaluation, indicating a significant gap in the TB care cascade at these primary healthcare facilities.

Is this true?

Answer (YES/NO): YES